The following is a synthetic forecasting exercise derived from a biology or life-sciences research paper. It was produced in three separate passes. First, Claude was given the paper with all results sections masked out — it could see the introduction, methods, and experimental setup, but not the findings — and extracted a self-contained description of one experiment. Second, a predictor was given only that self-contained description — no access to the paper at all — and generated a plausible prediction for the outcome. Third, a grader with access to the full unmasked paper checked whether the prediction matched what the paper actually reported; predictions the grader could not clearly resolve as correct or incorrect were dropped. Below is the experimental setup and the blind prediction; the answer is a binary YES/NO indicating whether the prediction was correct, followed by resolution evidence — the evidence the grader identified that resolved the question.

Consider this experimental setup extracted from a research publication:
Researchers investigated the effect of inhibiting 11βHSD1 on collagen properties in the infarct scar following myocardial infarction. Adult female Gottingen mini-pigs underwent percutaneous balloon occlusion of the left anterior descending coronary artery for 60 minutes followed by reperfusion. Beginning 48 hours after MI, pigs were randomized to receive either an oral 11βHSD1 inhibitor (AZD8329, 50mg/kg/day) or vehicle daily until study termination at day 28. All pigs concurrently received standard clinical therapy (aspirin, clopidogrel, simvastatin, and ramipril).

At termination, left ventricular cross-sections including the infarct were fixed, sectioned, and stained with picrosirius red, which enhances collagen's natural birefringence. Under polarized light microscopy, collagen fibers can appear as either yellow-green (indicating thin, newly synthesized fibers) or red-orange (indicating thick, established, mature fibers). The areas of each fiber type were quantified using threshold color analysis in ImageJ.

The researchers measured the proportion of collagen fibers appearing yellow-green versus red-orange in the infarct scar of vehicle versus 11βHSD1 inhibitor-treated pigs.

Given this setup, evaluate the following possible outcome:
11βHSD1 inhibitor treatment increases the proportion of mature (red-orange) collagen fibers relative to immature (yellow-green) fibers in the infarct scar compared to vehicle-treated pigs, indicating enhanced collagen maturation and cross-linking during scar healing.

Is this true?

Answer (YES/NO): NO